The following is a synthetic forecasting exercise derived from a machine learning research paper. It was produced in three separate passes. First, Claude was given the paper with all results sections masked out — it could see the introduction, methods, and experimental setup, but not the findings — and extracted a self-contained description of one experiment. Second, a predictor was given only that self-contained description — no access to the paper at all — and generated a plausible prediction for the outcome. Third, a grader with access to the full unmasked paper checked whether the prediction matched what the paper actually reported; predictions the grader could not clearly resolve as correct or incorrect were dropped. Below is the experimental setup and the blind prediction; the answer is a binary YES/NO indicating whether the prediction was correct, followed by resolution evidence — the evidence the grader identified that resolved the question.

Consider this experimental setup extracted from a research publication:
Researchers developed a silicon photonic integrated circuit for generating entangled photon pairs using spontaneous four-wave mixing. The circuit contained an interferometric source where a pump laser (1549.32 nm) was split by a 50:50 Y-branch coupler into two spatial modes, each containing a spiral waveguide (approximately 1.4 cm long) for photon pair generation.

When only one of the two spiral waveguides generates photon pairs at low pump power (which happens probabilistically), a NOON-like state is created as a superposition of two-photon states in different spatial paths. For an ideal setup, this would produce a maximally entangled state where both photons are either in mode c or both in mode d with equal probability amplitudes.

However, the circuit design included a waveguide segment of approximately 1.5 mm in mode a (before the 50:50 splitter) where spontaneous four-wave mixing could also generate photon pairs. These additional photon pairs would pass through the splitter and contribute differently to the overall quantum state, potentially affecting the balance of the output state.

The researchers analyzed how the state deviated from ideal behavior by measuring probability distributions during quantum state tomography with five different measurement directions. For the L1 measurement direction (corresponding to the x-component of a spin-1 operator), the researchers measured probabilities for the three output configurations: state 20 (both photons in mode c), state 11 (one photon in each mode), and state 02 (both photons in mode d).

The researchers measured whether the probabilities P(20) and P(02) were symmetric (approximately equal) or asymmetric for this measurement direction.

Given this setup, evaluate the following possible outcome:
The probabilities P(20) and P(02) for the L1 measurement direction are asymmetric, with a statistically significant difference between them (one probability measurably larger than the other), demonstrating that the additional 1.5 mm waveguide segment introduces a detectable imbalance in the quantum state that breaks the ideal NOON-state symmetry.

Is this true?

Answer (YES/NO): YES